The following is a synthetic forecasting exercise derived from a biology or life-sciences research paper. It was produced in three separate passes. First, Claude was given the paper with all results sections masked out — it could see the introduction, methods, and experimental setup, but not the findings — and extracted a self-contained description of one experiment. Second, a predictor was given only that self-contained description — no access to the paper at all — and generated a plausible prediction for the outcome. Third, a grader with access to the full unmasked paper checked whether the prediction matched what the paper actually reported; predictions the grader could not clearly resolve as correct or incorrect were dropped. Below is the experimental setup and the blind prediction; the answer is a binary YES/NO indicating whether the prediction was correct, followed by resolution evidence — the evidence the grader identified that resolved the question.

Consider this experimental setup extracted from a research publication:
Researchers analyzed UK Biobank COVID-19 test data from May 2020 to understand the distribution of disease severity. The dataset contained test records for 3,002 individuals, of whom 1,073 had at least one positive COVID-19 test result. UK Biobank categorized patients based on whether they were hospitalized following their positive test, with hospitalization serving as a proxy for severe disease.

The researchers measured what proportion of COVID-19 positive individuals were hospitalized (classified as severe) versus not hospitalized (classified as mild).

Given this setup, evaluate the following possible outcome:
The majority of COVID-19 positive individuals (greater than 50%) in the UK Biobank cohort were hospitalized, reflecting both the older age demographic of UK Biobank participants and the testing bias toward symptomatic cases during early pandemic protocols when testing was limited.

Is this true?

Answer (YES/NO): YES